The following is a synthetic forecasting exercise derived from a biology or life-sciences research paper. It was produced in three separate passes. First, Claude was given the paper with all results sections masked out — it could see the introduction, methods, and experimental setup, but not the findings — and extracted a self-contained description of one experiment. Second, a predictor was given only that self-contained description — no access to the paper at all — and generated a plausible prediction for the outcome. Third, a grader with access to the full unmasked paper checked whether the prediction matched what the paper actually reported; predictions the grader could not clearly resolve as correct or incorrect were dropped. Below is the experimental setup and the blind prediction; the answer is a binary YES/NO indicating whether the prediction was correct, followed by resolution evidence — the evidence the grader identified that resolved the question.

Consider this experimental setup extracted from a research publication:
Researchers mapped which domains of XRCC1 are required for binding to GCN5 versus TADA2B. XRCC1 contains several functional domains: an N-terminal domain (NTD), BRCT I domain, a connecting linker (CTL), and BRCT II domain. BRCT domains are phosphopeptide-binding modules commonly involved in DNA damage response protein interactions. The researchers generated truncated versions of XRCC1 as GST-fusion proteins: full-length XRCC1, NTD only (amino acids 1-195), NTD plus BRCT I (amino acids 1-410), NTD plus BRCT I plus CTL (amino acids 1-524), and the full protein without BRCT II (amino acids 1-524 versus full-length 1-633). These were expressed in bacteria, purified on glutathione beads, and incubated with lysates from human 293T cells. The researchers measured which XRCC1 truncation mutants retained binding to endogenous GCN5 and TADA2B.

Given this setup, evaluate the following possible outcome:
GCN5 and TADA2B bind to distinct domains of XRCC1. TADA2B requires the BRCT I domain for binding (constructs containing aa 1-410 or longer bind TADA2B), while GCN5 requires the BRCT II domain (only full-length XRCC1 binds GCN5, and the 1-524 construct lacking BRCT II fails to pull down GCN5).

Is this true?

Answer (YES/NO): NO